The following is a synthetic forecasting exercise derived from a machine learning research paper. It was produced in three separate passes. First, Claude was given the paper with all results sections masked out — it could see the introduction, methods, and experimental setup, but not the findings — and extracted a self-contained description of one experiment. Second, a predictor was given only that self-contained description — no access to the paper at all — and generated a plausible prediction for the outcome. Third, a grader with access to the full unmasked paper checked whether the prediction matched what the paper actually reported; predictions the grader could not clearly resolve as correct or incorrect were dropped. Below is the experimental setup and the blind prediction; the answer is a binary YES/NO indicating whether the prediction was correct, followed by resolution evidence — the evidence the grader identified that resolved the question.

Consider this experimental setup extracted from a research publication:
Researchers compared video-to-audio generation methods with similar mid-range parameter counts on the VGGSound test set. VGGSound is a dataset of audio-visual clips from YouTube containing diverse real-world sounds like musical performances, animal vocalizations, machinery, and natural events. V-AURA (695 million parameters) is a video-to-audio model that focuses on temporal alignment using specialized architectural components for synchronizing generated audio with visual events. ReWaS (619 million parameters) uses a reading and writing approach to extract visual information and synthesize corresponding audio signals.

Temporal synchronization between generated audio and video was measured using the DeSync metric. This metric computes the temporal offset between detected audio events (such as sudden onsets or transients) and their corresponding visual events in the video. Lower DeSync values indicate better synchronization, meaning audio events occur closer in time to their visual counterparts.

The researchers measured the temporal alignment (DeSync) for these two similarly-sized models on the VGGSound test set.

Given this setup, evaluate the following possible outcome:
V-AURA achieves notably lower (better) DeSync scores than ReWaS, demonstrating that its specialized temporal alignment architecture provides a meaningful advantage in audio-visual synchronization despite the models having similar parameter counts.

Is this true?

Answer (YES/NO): YES